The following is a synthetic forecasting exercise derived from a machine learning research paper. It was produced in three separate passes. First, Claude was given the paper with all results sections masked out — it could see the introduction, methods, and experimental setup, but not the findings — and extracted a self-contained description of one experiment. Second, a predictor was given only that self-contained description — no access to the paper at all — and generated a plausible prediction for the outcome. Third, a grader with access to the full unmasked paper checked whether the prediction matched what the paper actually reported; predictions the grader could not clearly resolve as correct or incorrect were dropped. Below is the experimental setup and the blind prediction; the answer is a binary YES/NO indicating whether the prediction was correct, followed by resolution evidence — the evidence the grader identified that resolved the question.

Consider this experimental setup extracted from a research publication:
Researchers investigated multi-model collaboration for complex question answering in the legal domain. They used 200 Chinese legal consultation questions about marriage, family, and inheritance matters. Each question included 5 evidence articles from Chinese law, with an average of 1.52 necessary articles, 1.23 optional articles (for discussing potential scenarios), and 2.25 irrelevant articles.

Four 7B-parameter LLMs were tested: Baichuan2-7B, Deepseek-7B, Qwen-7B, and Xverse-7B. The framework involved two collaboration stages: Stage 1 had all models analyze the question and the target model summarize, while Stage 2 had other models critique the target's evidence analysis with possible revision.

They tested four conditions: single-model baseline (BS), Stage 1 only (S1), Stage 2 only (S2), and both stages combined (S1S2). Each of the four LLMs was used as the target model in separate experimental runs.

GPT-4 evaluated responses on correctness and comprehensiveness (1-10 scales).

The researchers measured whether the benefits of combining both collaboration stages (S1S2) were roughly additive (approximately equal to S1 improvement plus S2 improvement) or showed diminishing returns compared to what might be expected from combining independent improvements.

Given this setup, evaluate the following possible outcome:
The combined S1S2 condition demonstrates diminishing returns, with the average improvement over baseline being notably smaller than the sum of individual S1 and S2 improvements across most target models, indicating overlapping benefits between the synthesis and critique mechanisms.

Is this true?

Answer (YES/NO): NO